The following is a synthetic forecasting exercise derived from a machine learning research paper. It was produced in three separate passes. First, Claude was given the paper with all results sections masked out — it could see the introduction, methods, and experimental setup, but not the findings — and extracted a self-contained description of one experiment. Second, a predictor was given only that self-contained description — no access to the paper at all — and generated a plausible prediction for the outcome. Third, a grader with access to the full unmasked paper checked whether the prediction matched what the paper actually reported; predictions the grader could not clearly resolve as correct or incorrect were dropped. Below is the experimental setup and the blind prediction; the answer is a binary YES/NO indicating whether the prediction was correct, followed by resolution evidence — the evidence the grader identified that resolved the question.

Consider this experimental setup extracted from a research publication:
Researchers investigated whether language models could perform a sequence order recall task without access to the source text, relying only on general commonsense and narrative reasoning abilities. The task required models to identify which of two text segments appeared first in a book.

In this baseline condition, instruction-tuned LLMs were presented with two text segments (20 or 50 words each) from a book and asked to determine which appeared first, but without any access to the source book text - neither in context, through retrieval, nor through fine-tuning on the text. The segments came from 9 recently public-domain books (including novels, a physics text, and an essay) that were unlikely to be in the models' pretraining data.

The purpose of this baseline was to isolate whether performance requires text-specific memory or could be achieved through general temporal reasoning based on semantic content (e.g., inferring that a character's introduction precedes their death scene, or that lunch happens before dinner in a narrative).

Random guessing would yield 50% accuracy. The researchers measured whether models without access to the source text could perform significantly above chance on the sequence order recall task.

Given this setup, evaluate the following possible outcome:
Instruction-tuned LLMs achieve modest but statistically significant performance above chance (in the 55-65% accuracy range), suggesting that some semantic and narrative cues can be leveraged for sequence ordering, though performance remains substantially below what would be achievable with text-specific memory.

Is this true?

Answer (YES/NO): NO